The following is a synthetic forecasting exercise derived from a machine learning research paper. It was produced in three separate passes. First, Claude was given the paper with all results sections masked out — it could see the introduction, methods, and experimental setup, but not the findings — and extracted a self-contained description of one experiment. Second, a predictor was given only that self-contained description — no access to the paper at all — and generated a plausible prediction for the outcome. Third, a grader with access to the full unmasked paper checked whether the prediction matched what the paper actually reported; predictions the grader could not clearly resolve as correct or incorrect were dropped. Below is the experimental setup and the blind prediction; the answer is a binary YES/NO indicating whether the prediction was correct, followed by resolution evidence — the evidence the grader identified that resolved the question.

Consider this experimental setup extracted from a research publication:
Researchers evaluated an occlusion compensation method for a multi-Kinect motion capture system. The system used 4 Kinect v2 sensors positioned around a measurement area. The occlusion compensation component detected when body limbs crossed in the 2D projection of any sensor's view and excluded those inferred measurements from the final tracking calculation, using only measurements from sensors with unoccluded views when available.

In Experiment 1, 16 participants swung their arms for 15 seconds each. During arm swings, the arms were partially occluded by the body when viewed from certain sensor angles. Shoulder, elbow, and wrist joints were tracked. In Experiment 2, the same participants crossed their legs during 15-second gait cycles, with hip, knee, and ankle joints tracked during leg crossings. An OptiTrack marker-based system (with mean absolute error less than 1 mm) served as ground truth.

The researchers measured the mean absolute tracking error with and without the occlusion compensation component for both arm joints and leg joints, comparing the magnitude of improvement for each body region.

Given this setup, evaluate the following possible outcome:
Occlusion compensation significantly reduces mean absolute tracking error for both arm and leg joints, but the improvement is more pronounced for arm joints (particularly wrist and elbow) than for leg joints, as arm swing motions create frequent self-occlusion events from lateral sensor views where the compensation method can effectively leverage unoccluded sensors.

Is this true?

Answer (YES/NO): YES